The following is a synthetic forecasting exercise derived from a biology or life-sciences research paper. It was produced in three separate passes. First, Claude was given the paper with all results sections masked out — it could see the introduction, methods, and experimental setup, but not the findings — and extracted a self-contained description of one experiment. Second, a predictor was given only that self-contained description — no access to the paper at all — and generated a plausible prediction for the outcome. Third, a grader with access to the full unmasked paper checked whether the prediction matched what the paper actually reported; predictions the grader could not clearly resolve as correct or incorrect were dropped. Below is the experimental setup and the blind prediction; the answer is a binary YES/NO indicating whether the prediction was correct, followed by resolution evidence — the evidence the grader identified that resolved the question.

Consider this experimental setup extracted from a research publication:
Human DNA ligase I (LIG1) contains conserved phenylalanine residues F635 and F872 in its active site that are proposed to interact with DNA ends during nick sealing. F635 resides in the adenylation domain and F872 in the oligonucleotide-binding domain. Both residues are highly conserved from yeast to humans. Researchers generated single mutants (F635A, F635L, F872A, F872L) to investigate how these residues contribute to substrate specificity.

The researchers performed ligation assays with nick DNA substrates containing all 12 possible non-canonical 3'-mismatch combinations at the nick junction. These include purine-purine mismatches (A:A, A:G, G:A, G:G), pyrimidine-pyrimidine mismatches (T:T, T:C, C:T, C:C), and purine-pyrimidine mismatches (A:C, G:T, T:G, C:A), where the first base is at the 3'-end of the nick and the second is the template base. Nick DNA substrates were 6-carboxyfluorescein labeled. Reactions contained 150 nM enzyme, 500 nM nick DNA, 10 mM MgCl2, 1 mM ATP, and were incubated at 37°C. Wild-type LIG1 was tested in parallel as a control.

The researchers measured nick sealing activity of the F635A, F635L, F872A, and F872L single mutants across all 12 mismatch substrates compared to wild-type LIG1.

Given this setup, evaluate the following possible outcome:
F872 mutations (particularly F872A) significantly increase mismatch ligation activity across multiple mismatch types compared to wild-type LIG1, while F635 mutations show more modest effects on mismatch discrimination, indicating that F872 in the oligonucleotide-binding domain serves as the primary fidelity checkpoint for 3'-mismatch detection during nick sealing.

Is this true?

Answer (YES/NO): NO